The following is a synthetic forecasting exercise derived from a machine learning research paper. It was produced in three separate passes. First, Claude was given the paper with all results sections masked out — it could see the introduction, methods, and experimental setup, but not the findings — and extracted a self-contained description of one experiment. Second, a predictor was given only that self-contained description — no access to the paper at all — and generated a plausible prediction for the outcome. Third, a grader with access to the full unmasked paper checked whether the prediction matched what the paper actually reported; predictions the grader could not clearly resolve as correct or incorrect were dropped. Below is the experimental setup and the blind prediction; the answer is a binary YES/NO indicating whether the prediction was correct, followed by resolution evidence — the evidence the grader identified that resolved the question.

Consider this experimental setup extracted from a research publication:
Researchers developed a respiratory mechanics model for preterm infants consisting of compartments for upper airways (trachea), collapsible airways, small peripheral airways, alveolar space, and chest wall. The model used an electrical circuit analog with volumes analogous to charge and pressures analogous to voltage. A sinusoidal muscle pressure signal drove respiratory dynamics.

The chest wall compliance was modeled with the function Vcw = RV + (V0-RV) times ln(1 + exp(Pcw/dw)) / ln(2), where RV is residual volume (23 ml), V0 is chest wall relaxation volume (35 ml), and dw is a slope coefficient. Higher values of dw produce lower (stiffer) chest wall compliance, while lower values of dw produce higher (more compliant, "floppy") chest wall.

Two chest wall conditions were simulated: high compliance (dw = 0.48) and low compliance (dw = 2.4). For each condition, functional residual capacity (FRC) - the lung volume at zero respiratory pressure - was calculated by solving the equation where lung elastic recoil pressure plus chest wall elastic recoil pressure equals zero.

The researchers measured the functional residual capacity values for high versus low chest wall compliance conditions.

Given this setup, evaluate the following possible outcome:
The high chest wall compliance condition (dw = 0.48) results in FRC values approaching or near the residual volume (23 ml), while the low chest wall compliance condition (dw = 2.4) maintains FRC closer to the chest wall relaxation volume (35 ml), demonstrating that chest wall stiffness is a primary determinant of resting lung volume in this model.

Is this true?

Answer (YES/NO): NO